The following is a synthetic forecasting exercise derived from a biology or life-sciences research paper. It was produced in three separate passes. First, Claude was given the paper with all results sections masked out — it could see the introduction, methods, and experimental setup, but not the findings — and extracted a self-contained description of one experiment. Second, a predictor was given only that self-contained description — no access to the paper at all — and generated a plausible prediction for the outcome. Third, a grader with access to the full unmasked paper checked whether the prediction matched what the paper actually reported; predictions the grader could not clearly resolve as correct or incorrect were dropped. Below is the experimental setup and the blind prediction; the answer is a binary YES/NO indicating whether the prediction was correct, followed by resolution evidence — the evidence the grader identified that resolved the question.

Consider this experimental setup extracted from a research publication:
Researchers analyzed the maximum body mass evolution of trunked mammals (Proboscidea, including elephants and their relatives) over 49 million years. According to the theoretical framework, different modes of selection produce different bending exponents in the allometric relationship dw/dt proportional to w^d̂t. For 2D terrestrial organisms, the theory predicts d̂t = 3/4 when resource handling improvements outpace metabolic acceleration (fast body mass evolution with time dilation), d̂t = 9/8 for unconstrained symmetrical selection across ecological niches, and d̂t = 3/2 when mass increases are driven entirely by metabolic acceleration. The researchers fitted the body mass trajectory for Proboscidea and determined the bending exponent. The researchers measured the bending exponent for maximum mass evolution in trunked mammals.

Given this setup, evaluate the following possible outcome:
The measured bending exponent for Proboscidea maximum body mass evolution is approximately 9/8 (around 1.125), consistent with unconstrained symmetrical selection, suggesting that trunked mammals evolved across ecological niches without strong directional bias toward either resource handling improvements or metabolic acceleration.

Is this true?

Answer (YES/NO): NO